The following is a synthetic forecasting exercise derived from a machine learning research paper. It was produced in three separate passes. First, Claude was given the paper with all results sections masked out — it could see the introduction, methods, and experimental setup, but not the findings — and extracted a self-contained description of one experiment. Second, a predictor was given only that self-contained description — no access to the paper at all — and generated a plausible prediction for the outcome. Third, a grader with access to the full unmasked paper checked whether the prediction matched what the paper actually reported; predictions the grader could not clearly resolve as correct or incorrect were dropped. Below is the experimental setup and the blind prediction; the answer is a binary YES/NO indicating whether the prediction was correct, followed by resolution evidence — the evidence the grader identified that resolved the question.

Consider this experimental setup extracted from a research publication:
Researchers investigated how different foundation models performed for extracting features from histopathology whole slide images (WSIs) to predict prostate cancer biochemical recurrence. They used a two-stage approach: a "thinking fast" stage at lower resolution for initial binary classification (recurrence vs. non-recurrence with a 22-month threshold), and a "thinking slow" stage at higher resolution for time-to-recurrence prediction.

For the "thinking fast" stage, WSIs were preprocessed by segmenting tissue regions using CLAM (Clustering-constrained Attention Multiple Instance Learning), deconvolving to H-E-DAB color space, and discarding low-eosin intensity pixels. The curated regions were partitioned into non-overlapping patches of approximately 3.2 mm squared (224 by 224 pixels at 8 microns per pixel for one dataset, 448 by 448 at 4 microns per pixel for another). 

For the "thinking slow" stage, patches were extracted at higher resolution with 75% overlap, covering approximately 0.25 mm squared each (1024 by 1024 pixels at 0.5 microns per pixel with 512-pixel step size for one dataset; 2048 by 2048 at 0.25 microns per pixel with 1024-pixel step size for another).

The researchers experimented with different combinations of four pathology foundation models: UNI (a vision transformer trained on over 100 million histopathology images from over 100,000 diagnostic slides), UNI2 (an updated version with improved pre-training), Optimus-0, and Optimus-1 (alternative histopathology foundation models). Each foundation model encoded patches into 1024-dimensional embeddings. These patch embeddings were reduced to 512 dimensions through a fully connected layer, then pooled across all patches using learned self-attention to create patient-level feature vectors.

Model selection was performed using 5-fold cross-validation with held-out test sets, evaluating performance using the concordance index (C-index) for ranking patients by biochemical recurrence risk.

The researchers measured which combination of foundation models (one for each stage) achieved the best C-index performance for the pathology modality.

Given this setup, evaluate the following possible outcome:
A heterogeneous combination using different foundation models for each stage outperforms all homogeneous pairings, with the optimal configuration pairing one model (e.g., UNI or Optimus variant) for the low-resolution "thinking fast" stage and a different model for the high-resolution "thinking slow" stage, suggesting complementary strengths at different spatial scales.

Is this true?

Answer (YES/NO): YES